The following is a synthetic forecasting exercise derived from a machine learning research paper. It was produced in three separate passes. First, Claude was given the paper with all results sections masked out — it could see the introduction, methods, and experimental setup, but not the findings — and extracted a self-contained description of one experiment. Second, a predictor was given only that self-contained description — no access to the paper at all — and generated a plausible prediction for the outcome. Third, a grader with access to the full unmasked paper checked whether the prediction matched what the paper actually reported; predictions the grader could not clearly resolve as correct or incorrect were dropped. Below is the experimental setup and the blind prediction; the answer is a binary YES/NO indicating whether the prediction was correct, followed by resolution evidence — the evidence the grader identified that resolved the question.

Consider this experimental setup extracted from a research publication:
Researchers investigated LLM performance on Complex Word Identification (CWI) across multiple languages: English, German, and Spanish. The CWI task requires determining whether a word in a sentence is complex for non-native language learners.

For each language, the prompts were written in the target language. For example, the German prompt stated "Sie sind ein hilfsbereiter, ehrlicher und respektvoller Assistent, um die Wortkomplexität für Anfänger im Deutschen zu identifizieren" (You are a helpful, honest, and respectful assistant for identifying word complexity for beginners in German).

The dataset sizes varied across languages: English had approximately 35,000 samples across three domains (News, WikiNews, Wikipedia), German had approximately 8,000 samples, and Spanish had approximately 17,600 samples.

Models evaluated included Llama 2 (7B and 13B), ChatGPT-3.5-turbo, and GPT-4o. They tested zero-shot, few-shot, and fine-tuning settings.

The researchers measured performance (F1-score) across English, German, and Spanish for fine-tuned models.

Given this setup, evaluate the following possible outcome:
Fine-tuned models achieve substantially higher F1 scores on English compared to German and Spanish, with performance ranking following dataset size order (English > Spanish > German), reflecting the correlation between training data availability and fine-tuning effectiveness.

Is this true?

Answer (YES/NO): NO